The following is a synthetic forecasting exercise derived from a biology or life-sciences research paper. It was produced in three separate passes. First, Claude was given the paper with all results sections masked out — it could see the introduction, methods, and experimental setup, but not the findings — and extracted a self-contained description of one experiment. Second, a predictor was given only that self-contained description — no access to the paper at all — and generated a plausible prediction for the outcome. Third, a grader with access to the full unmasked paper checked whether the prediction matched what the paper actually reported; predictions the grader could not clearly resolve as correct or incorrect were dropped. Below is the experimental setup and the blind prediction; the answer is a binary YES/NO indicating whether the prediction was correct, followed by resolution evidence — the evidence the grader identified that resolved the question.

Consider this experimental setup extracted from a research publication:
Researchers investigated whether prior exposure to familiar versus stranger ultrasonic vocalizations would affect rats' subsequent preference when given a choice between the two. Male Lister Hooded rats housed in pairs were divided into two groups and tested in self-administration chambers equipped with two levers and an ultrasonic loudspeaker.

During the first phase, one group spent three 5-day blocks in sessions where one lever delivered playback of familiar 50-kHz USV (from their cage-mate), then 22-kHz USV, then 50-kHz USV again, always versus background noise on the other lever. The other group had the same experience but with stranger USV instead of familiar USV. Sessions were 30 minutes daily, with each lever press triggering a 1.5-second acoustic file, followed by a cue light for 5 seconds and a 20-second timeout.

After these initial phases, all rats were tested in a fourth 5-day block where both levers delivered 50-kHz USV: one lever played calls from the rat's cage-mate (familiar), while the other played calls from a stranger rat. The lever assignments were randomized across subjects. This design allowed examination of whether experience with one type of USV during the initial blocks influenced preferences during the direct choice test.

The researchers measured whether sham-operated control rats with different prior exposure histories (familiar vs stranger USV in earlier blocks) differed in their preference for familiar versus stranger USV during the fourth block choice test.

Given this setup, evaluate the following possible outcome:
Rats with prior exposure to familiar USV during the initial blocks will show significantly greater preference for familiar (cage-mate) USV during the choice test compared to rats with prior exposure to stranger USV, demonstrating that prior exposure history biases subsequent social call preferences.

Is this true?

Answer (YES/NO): NO